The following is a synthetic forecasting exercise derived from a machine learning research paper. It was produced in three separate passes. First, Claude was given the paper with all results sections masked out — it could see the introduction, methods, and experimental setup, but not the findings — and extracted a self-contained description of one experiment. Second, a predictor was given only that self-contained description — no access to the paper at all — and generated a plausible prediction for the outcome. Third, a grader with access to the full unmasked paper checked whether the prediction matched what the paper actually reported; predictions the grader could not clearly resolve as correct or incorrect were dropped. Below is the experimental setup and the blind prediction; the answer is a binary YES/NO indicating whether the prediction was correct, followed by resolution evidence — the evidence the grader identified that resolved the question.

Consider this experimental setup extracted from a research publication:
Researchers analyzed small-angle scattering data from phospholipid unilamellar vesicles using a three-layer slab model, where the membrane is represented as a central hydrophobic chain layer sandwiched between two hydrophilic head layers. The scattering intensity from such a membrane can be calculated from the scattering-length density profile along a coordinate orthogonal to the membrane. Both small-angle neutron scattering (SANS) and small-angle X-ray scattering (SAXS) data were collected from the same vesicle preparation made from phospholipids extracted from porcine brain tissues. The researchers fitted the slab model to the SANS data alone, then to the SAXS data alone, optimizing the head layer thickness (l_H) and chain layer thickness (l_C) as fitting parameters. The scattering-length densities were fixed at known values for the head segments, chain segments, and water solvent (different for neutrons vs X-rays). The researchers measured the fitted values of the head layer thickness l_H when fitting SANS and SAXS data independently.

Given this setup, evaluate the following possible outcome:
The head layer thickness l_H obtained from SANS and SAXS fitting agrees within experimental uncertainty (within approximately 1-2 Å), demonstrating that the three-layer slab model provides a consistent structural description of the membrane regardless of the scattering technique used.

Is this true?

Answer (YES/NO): NO